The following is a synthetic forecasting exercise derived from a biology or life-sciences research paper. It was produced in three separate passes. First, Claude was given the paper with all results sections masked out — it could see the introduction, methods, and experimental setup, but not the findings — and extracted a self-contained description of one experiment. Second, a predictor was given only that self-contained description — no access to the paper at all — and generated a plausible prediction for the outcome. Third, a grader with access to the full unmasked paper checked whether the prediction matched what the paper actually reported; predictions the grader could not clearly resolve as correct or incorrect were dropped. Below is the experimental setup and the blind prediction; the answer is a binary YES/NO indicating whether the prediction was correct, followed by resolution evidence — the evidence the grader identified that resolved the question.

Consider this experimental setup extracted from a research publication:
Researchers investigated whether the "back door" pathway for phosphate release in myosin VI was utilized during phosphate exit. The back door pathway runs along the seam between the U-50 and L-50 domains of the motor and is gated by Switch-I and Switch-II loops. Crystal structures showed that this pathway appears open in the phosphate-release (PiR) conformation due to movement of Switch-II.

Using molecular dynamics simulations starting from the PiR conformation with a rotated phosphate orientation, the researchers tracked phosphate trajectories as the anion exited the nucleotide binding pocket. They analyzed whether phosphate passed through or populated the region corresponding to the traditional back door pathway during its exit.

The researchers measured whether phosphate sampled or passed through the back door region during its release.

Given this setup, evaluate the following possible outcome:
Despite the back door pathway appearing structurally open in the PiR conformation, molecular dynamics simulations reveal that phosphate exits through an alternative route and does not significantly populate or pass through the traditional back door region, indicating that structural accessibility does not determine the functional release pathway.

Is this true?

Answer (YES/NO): NO